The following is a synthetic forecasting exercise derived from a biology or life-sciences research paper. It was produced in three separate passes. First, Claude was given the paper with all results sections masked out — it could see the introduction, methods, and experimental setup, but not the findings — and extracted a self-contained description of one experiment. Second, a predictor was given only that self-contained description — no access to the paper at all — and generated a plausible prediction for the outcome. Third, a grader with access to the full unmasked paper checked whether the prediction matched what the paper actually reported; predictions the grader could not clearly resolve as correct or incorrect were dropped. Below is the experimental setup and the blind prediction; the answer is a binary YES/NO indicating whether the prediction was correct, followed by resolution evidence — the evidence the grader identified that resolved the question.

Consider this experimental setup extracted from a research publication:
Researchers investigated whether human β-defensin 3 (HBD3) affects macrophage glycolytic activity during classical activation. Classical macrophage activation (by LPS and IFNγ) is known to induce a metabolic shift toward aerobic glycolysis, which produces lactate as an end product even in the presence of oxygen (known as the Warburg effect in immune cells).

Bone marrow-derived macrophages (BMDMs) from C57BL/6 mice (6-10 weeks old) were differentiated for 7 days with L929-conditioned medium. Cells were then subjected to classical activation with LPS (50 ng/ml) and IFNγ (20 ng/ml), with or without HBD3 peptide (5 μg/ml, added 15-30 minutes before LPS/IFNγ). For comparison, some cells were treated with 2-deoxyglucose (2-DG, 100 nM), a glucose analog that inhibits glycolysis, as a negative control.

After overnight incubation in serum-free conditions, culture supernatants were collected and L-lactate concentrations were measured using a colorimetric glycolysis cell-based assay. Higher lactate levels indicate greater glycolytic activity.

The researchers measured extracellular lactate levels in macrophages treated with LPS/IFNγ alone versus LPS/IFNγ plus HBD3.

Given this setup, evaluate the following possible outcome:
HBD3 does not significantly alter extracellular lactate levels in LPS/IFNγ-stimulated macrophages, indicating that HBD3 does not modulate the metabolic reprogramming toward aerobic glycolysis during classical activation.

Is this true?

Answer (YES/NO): NO